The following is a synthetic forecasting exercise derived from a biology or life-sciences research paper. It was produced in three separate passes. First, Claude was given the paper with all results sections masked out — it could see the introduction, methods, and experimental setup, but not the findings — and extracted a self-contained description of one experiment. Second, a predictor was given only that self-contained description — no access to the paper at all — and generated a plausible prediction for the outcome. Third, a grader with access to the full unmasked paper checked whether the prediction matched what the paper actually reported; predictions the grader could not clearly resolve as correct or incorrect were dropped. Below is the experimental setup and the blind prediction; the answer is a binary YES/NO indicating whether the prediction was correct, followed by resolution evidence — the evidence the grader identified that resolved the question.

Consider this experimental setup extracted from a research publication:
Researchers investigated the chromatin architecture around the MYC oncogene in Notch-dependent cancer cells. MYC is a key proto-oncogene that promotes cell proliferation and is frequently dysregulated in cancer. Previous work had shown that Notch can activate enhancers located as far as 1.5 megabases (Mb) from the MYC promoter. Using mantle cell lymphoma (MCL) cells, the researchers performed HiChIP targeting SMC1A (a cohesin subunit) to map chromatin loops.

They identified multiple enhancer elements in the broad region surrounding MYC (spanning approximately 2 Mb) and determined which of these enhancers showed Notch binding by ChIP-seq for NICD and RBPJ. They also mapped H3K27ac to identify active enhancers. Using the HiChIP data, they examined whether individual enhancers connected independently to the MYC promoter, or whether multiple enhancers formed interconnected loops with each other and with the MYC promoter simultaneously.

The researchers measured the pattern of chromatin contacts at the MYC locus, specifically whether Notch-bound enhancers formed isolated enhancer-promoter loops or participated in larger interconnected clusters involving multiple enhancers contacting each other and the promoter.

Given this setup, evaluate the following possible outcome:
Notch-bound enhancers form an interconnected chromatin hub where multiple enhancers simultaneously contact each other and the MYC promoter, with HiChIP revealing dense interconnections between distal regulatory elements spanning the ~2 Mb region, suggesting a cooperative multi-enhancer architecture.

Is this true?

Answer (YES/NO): YES